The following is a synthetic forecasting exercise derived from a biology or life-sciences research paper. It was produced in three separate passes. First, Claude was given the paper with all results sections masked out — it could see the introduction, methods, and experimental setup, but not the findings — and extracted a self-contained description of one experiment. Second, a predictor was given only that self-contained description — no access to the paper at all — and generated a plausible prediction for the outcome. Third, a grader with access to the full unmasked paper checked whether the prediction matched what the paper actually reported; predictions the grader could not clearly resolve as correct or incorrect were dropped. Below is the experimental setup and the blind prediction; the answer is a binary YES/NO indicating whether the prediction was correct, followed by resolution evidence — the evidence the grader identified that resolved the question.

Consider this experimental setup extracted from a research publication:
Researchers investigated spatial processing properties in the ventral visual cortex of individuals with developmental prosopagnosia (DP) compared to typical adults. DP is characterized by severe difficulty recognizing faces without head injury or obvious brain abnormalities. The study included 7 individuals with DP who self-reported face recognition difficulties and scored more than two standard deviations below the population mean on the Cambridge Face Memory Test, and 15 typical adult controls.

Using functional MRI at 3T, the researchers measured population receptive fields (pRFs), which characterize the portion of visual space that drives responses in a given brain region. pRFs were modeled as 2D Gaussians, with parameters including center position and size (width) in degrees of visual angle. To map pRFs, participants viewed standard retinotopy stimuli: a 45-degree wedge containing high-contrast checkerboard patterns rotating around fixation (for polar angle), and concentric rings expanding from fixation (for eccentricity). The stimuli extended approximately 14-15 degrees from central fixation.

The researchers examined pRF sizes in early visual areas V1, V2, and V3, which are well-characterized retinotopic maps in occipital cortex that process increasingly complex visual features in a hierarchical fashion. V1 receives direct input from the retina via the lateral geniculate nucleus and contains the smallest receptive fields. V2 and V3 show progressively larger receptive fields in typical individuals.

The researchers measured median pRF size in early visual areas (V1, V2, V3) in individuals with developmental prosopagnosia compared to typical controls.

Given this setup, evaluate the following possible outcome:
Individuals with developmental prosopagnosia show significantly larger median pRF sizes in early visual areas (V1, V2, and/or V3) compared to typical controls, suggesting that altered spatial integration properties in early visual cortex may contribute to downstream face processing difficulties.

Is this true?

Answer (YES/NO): NO